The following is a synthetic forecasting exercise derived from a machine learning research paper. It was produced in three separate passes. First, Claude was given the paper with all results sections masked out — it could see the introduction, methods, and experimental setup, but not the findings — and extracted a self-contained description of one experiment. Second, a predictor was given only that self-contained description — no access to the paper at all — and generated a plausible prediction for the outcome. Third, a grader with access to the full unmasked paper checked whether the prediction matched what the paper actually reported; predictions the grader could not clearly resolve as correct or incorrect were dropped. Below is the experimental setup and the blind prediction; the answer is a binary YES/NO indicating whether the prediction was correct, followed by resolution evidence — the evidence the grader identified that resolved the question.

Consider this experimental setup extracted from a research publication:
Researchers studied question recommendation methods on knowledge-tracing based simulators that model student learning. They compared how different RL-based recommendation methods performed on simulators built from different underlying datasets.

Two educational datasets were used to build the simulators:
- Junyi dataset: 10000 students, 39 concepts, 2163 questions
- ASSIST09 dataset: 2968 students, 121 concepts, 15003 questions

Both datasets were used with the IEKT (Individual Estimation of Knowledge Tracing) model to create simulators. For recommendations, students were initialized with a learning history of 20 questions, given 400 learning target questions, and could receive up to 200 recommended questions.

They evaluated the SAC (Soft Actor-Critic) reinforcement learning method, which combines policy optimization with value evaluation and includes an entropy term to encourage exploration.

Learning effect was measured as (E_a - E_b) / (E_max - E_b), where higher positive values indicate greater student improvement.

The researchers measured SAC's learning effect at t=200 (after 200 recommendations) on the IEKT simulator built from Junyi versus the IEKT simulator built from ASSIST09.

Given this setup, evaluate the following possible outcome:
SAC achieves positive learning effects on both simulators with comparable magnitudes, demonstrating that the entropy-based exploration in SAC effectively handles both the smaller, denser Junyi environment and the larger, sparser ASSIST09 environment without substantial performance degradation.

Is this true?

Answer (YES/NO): NO